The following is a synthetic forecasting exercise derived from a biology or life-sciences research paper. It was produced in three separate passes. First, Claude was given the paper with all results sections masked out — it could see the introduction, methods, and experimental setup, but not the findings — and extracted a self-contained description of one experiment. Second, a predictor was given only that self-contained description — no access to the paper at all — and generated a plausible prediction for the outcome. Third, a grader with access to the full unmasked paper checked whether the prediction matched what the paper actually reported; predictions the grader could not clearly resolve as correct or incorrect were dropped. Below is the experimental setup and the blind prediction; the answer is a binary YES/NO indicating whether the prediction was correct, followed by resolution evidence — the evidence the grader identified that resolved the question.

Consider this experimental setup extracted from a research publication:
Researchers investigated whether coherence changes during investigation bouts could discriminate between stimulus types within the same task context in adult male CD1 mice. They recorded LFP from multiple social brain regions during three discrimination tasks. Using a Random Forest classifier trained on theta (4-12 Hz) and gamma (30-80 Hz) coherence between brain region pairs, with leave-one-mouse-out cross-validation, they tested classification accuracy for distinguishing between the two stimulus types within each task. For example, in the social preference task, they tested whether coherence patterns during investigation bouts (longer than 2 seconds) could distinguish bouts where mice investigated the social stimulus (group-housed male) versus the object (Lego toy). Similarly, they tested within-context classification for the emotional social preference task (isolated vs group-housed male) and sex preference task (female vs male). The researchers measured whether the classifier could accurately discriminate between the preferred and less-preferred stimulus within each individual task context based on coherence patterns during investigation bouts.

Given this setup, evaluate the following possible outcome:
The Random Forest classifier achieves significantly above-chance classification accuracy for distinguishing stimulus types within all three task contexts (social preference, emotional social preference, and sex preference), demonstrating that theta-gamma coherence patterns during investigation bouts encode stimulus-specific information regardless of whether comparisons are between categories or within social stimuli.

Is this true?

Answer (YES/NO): NO